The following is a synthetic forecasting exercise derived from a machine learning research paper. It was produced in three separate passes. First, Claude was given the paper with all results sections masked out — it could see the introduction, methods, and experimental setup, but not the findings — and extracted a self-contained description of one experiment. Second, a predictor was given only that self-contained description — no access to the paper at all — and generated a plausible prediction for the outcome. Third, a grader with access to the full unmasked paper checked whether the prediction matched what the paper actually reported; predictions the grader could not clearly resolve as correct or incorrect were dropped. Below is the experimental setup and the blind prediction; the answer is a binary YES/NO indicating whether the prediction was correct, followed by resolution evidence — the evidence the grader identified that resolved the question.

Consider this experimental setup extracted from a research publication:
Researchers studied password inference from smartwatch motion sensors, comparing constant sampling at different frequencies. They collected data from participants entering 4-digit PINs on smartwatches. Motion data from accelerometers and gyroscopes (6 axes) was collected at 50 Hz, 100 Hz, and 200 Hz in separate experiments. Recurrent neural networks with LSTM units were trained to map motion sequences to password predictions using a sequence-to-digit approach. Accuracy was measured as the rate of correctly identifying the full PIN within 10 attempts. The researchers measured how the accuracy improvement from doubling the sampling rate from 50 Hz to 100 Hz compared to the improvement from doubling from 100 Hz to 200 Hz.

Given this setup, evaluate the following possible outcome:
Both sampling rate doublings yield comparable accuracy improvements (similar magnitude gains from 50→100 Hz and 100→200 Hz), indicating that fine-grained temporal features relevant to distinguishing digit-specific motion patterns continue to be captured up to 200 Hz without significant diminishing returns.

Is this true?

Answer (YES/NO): NO